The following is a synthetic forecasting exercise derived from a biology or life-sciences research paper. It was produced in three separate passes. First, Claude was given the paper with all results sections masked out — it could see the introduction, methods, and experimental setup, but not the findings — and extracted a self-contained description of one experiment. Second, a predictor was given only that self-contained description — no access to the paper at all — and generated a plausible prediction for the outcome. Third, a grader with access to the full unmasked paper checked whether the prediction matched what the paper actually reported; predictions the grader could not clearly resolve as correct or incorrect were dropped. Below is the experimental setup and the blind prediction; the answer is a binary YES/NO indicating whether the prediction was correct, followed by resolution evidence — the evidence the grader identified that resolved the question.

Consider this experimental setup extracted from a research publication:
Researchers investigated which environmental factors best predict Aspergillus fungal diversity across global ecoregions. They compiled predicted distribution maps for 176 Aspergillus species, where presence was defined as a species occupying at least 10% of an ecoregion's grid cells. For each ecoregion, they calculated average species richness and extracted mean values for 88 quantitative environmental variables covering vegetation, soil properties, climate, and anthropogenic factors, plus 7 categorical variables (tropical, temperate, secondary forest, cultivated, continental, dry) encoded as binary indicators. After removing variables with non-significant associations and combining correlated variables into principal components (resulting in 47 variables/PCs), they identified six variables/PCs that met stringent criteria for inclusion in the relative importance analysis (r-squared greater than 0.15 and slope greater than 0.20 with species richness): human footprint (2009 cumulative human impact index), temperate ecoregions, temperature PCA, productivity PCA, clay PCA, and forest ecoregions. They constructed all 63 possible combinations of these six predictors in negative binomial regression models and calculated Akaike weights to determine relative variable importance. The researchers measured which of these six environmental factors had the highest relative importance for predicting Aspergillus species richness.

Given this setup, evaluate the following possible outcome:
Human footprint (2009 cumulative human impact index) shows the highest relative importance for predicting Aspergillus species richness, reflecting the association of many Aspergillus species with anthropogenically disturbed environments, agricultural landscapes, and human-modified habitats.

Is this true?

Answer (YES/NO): NO